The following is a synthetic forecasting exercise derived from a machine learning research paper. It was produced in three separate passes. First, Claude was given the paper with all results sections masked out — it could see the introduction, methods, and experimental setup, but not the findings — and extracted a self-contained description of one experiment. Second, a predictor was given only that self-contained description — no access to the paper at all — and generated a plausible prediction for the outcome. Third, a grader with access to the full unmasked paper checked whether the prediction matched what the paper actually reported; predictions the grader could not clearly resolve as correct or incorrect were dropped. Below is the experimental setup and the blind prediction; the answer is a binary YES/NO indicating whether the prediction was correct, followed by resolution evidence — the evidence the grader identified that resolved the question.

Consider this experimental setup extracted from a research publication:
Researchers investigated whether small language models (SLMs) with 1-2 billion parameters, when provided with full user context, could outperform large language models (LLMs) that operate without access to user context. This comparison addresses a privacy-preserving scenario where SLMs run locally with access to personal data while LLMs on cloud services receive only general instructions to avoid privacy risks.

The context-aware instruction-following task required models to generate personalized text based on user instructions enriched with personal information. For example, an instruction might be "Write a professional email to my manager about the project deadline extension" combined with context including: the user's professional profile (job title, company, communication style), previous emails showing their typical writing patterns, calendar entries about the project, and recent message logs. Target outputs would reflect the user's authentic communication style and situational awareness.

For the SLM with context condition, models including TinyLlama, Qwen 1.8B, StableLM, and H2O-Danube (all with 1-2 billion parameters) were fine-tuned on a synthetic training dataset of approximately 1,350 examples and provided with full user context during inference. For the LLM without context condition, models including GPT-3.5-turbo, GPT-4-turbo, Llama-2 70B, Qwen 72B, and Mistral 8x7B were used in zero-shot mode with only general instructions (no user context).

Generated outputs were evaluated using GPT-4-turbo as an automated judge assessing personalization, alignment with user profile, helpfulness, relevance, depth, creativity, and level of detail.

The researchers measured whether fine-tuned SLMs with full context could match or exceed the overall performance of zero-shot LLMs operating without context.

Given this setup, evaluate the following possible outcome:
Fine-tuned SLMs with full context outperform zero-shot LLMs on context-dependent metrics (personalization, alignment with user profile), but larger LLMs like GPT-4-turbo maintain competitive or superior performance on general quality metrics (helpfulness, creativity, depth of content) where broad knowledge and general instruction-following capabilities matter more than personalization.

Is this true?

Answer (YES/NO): YES